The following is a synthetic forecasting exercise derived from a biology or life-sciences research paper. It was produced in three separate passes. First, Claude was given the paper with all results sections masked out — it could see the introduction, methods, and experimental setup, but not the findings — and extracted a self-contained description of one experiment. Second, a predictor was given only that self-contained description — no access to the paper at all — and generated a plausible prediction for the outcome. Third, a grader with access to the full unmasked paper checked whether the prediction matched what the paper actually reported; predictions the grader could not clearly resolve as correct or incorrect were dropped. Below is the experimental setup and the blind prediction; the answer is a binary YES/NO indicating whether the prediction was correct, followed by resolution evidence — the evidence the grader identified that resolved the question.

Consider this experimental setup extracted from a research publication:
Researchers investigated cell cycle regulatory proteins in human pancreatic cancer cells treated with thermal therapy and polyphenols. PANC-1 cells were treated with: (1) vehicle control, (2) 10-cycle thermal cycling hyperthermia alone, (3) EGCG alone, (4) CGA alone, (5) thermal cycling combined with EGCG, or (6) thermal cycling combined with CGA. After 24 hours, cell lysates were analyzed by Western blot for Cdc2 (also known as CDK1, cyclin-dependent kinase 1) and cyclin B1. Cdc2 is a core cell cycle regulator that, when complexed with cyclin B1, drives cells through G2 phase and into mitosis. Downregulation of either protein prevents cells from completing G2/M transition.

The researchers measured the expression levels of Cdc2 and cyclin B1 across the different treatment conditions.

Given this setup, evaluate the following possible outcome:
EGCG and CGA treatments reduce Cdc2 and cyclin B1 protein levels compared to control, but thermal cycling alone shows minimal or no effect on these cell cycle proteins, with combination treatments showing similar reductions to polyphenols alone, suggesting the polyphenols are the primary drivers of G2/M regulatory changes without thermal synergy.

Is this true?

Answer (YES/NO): NO